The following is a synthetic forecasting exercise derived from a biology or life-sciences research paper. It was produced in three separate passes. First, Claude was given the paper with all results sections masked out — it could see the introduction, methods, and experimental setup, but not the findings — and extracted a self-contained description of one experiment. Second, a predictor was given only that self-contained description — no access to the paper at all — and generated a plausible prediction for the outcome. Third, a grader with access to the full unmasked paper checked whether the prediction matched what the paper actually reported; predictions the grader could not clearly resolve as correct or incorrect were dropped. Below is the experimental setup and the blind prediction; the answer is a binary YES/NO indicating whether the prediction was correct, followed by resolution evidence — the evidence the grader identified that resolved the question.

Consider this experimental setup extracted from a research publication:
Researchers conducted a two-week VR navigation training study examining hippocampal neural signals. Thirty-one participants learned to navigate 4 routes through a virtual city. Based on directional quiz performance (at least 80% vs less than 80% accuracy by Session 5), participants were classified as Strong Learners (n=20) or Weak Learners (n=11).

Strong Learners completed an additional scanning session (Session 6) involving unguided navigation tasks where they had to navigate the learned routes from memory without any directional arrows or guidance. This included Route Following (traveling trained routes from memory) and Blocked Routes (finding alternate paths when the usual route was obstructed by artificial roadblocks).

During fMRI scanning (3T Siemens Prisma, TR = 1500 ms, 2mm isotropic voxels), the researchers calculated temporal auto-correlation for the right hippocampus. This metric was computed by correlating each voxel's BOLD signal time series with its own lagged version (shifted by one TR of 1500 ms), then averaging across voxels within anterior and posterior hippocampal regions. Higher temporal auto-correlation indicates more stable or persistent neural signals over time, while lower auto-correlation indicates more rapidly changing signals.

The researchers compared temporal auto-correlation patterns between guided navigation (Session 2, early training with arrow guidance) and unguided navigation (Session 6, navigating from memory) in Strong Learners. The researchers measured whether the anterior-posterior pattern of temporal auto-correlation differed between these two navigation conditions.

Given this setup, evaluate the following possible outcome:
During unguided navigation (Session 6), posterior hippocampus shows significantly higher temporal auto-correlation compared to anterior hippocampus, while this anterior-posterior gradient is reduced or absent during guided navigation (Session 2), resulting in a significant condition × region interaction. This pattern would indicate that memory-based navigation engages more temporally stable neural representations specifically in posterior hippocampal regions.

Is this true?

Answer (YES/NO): NO